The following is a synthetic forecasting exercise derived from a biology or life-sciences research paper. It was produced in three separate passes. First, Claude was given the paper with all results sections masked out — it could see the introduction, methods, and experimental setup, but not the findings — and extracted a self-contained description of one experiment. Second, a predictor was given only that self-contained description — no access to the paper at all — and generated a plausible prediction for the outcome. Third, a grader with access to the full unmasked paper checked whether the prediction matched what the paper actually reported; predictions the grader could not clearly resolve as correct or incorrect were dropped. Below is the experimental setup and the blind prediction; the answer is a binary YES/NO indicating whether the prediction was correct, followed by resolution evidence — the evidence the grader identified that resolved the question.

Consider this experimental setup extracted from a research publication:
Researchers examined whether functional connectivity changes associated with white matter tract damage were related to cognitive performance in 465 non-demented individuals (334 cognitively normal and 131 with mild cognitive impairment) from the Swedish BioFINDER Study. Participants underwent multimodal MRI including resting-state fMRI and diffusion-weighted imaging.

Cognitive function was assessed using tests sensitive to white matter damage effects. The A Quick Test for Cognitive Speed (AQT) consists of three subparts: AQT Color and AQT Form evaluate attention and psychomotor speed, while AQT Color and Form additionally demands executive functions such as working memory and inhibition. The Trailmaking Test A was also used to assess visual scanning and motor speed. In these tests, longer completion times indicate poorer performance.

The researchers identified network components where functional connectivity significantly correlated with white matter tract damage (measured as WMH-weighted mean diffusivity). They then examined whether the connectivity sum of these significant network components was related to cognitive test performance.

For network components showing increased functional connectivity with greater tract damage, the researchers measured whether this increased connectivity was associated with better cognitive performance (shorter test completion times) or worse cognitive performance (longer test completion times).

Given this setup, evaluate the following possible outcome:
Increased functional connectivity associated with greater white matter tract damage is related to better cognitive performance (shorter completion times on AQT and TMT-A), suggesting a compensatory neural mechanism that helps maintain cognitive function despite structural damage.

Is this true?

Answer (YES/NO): NO